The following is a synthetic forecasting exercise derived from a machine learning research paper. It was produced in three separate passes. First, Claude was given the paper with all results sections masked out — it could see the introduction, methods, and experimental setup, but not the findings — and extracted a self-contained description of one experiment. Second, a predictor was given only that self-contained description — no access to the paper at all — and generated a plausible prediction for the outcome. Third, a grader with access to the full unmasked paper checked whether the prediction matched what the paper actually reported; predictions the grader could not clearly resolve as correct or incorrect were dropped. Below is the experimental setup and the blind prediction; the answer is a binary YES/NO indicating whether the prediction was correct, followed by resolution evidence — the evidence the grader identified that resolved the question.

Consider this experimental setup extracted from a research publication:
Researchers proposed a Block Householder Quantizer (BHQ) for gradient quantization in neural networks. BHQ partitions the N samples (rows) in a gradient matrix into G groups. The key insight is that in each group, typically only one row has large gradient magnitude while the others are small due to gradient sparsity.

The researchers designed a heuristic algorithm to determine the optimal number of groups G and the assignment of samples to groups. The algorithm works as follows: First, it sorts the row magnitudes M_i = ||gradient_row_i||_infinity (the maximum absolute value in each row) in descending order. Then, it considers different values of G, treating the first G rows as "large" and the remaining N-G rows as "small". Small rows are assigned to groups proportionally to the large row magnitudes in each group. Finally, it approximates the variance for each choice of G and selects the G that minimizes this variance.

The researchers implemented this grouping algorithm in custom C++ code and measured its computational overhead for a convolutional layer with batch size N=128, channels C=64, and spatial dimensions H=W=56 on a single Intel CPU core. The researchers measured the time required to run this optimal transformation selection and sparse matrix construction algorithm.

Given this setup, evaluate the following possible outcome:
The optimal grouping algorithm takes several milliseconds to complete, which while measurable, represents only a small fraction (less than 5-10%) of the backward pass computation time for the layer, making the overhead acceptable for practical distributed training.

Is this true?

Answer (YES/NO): NO